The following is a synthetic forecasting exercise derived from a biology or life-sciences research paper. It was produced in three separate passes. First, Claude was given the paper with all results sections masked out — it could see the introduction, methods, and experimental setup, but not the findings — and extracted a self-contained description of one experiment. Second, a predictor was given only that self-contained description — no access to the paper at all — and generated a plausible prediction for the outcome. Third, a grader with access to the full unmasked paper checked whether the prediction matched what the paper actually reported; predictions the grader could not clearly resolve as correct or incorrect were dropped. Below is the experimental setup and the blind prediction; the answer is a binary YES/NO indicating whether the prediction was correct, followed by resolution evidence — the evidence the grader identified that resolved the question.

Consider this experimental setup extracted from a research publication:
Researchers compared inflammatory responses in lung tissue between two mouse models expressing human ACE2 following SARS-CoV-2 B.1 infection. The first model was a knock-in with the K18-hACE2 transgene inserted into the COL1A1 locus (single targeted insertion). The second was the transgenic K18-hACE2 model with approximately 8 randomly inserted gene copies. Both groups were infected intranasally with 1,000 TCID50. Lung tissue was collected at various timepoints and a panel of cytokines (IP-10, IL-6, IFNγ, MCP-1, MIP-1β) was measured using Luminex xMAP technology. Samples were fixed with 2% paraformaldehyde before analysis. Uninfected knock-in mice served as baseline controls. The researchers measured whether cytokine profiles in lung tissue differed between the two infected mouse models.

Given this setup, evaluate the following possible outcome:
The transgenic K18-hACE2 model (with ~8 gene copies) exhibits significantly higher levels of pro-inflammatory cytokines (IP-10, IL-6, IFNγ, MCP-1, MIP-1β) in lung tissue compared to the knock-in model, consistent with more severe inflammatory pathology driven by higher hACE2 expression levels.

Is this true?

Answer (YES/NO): NO